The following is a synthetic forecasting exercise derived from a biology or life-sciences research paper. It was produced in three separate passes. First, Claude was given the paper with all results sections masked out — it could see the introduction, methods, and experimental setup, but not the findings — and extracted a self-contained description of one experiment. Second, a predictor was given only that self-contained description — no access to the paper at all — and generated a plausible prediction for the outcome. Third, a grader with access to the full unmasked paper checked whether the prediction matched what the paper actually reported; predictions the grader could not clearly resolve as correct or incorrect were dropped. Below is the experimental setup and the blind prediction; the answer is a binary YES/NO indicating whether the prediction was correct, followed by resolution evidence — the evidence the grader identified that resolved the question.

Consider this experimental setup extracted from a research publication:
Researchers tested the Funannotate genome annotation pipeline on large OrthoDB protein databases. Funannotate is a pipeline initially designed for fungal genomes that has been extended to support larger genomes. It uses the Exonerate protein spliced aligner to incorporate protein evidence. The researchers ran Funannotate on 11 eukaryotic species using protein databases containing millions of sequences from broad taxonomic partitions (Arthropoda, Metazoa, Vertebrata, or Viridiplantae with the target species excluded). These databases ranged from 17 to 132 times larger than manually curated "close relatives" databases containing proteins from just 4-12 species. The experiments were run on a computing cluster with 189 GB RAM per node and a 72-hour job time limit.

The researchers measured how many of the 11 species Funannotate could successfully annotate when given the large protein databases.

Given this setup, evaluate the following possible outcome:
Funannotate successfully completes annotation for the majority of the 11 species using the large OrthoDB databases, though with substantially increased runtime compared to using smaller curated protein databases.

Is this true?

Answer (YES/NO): NO